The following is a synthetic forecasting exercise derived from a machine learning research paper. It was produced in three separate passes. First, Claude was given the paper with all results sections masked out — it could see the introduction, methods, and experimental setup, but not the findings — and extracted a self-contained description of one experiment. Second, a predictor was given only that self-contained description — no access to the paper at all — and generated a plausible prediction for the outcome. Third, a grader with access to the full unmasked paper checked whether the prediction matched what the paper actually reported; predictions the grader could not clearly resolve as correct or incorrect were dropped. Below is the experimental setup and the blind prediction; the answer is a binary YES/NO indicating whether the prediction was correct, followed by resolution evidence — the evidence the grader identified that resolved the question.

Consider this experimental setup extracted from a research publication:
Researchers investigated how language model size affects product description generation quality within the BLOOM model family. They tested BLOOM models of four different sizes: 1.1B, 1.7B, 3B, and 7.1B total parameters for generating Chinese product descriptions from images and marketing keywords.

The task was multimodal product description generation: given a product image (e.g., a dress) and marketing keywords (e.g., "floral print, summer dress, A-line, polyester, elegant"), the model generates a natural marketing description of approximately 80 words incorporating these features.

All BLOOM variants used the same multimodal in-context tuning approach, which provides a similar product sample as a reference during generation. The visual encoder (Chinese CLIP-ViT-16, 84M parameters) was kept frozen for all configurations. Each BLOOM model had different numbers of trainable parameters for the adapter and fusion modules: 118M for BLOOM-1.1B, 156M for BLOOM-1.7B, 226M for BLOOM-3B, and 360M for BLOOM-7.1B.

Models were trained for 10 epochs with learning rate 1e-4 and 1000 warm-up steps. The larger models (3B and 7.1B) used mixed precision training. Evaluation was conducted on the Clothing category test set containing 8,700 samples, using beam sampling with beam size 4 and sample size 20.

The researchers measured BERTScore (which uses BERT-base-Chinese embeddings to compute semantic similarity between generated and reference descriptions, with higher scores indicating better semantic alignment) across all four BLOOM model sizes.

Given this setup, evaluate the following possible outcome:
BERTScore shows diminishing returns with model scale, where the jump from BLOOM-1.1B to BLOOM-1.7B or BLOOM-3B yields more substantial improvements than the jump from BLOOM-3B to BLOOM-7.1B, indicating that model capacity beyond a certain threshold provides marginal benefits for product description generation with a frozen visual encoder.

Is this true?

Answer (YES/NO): NO